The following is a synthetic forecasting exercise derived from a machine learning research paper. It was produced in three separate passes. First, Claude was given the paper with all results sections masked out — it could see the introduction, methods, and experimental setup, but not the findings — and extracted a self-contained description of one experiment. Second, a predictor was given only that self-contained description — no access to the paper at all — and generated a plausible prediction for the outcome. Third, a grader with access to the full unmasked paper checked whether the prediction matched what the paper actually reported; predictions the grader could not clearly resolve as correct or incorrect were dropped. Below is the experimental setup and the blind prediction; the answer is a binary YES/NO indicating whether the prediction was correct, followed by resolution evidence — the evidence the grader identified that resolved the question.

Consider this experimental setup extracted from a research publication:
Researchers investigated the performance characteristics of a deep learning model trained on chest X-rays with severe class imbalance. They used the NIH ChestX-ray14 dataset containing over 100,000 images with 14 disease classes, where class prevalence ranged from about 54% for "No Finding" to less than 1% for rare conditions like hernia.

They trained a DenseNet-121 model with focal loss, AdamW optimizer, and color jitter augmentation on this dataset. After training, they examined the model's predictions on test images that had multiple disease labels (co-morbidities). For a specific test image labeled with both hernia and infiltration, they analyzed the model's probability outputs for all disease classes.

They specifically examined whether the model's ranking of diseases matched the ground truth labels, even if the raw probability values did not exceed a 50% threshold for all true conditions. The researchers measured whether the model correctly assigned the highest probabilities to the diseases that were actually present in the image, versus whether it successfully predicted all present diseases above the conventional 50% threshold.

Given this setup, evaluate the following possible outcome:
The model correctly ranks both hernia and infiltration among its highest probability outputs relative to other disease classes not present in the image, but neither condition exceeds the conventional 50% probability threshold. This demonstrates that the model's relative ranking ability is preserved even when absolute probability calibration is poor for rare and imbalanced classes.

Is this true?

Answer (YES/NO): NO